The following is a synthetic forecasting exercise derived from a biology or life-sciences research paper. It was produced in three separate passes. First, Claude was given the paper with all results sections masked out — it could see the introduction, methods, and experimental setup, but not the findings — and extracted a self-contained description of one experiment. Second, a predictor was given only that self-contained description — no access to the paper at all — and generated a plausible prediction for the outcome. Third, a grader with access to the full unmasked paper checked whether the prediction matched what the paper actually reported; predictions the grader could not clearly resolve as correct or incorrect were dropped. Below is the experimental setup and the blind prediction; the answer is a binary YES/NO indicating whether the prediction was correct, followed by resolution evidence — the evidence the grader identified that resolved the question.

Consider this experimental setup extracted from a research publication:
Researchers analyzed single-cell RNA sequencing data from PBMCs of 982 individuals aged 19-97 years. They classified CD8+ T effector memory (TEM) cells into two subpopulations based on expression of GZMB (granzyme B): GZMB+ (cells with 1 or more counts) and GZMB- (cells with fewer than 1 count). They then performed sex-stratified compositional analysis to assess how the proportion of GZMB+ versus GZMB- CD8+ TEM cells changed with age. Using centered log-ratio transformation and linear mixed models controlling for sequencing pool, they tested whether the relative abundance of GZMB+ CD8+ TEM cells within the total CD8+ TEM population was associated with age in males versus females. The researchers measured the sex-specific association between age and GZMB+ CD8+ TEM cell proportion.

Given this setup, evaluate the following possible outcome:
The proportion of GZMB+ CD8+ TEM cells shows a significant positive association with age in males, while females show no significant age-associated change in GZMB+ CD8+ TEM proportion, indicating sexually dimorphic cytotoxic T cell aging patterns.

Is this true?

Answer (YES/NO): NO